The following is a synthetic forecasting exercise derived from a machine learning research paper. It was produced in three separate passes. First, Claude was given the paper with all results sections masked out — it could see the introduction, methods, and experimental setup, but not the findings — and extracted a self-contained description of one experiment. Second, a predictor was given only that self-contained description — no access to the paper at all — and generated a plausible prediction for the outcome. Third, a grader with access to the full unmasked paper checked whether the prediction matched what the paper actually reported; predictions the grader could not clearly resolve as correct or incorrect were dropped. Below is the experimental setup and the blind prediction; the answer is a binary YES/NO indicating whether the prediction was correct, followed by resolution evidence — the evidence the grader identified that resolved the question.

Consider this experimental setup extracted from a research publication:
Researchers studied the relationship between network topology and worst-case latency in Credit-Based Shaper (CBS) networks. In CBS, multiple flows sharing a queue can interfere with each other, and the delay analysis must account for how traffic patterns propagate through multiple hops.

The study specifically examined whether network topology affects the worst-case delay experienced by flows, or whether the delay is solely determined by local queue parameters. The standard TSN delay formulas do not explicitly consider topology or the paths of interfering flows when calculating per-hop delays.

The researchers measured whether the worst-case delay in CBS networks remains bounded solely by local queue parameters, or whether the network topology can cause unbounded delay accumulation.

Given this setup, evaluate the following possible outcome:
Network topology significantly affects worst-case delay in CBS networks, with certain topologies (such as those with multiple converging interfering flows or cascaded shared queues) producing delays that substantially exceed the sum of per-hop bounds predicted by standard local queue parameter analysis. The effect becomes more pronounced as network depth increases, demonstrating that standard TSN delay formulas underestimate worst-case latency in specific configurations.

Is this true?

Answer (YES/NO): YES